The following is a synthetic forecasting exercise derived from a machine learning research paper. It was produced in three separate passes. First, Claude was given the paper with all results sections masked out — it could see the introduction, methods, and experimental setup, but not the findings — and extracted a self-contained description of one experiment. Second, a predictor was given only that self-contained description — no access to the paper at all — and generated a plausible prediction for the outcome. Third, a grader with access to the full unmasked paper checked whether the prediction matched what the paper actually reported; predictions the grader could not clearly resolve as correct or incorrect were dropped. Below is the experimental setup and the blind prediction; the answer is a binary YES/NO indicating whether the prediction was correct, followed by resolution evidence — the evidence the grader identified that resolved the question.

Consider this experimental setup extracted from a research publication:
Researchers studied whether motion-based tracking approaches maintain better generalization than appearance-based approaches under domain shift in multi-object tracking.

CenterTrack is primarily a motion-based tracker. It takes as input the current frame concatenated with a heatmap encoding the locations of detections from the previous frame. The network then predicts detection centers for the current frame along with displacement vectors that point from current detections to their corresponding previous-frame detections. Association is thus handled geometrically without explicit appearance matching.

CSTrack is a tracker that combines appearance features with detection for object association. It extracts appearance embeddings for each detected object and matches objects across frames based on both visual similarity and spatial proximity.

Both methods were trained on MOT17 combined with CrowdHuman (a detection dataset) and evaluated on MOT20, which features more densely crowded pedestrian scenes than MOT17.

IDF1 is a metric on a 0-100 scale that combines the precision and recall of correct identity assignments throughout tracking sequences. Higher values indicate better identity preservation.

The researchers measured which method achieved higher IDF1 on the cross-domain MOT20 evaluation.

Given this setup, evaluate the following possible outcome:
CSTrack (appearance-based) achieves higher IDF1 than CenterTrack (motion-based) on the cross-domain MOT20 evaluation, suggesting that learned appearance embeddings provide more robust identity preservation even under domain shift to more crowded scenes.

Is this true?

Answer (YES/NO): YES